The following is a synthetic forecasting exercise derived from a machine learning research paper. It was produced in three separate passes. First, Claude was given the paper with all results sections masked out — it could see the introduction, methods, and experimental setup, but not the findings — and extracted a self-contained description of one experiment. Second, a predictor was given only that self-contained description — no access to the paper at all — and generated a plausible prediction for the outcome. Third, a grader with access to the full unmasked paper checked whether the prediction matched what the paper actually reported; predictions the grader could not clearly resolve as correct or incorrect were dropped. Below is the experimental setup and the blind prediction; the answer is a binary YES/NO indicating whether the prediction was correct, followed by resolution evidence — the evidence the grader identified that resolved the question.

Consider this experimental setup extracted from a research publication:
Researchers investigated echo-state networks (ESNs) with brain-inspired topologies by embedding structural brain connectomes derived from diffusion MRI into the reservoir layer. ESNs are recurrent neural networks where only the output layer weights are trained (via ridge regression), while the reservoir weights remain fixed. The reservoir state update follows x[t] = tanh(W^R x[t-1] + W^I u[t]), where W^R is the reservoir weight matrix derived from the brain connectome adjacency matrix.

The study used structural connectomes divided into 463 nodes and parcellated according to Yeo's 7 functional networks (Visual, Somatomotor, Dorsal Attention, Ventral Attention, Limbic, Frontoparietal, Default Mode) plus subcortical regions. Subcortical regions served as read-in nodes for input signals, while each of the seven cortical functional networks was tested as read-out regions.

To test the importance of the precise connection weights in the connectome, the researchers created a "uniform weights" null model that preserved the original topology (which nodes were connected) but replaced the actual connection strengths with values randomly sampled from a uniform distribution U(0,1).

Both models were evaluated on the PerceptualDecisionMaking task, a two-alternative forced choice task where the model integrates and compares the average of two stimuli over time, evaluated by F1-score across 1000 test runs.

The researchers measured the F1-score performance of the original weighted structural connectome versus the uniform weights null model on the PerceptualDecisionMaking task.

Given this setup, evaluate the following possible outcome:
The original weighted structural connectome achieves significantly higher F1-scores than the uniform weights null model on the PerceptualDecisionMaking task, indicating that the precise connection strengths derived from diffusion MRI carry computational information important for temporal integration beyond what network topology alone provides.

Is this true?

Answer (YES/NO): NO